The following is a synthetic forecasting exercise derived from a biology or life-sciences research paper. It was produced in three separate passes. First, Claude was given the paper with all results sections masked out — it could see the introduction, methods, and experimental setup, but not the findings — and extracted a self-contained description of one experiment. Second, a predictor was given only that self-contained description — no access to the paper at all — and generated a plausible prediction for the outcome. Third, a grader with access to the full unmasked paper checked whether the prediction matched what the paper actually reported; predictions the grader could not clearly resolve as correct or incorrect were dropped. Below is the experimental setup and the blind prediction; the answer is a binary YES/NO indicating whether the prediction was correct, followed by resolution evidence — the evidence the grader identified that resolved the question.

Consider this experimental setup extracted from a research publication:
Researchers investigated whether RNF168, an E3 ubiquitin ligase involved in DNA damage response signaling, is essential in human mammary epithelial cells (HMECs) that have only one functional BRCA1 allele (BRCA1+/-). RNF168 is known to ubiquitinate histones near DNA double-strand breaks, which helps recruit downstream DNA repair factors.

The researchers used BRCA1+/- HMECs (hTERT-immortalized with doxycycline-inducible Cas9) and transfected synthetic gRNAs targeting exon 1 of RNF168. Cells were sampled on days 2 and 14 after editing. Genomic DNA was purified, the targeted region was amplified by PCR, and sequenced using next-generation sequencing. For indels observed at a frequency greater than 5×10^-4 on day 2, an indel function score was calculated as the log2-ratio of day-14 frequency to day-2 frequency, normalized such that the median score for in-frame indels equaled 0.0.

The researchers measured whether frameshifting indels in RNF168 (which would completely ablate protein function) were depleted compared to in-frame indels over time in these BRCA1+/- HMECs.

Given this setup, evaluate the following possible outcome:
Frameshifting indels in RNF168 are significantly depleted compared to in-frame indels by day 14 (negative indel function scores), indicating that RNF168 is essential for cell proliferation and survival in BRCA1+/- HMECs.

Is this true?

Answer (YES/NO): NO